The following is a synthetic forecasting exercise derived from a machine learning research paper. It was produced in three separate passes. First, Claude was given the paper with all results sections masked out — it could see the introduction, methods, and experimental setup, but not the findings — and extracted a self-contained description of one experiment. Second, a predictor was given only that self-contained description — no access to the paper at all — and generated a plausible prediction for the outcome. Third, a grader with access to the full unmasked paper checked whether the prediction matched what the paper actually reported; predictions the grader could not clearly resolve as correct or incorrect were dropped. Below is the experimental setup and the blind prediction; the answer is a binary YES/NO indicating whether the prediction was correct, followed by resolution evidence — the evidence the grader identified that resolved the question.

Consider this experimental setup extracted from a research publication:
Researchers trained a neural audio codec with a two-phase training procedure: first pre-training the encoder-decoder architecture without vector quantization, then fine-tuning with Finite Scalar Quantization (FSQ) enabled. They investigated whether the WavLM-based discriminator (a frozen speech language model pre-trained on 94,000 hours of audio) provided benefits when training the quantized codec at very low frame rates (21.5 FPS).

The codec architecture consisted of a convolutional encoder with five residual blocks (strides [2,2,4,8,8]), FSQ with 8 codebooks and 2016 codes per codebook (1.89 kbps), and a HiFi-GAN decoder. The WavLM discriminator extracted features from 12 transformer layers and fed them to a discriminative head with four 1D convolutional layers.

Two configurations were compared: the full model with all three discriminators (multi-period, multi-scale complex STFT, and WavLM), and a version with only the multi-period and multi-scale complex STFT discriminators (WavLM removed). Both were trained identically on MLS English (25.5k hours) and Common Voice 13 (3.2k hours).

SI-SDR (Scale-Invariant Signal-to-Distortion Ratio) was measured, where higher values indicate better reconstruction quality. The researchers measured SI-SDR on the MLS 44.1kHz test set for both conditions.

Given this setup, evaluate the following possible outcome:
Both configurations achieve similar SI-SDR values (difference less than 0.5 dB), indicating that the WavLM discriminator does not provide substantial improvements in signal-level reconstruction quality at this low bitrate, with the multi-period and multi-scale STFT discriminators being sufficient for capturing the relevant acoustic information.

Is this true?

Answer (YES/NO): NO